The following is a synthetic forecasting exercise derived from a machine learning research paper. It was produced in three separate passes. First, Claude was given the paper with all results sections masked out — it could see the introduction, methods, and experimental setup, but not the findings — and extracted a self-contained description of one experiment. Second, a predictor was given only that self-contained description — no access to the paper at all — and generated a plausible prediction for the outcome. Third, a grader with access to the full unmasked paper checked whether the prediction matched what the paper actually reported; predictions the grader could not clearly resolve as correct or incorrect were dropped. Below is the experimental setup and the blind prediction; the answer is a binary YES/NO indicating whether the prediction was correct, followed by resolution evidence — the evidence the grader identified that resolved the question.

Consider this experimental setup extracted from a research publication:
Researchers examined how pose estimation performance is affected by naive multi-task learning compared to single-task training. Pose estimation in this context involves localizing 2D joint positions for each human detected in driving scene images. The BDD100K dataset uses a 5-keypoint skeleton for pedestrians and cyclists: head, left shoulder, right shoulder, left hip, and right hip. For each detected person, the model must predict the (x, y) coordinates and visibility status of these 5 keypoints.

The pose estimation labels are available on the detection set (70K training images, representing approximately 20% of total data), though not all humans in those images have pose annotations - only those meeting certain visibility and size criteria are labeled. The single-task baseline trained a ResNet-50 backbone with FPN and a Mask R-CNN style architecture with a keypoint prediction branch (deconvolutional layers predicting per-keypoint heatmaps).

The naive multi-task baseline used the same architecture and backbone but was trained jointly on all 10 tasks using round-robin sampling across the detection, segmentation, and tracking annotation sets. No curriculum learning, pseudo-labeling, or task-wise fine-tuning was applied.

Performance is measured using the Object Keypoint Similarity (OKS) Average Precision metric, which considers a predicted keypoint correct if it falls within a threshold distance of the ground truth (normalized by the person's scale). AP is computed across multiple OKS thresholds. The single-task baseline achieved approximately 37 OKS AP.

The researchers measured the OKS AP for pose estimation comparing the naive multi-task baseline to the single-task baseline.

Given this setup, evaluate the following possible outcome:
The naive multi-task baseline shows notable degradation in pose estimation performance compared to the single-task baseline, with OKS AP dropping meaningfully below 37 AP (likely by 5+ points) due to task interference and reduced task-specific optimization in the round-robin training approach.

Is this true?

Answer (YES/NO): YES